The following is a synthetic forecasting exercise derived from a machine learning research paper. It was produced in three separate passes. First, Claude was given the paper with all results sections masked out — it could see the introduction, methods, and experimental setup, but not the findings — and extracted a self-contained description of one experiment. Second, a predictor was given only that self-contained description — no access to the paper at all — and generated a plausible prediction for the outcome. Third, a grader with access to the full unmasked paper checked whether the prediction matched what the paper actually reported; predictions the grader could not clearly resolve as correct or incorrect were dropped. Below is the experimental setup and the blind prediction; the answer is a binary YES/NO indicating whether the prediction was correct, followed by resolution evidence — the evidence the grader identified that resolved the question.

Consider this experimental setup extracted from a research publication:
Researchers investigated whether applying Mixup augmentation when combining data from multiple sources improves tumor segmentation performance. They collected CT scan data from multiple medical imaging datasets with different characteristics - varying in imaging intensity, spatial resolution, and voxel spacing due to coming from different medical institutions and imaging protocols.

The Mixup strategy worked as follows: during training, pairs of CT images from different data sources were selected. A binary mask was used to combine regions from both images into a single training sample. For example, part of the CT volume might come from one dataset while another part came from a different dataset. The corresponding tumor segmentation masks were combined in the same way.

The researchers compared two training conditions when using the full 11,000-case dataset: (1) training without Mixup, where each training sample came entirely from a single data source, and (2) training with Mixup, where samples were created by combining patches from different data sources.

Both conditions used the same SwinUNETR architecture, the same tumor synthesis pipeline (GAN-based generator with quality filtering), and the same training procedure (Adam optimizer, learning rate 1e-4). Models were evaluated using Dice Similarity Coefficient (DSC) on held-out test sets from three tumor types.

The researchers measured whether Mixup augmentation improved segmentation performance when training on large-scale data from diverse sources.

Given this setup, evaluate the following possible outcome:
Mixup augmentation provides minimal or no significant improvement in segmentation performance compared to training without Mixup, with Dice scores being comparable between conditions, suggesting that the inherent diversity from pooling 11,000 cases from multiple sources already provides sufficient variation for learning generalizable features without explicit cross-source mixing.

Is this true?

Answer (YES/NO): NO